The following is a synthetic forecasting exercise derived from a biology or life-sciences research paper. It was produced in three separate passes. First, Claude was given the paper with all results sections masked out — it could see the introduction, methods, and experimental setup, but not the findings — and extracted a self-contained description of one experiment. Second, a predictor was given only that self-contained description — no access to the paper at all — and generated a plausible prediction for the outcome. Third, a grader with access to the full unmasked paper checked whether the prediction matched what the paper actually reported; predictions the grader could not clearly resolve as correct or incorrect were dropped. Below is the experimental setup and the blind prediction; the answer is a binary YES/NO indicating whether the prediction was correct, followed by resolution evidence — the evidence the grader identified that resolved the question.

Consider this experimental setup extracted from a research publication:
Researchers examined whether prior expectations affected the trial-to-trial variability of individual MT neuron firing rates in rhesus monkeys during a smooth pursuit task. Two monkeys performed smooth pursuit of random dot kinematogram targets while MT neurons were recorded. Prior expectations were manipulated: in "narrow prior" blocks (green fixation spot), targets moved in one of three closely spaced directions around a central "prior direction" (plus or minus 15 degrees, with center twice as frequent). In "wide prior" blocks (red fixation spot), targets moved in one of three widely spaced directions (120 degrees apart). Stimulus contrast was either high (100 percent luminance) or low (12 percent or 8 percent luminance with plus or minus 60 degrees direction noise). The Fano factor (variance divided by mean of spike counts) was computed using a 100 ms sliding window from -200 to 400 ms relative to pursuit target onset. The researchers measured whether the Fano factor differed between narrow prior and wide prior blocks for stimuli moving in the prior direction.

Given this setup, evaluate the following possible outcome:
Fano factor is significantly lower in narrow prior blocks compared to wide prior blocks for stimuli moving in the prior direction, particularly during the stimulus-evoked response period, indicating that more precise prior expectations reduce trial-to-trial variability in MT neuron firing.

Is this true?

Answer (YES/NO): NO